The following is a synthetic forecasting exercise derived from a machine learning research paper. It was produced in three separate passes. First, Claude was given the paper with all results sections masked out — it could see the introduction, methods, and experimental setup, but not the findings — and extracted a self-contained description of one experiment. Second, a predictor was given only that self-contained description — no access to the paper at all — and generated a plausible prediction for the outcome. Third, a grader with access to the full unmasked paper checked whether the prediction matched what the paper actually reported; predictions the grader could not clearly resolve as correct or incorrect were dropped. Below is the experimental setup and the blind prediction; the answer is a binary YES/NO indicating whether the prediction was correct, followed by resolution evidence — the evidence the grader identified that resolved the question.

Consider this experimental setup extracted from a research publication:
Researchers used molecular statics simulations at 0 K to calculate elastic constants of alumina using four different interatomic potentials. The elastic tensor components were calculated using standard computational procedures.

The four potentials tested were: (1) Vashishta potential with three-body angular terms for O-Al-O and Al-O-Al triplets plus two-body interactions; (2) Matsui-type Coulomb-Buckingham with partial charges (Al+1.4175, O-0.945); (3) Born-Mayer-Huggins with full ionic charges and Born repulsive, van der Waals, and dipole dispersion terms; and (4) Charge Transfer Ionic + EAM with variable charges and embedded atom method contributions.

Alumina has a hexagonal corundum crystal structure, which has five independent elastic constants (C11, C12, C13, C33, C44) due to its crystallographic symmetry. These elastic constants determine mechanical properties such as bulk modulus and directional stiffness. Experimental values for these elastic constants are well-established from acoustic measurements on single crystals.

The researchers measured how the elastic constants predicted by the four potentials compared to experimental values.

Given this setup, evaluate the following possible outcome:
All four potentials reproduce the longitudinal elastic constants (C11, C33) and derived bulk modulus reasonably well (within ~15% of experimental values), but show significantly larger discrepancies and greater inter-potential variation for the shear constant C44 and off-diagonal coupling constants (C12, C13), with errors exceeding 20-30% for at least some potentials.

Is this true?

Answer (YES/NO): NO